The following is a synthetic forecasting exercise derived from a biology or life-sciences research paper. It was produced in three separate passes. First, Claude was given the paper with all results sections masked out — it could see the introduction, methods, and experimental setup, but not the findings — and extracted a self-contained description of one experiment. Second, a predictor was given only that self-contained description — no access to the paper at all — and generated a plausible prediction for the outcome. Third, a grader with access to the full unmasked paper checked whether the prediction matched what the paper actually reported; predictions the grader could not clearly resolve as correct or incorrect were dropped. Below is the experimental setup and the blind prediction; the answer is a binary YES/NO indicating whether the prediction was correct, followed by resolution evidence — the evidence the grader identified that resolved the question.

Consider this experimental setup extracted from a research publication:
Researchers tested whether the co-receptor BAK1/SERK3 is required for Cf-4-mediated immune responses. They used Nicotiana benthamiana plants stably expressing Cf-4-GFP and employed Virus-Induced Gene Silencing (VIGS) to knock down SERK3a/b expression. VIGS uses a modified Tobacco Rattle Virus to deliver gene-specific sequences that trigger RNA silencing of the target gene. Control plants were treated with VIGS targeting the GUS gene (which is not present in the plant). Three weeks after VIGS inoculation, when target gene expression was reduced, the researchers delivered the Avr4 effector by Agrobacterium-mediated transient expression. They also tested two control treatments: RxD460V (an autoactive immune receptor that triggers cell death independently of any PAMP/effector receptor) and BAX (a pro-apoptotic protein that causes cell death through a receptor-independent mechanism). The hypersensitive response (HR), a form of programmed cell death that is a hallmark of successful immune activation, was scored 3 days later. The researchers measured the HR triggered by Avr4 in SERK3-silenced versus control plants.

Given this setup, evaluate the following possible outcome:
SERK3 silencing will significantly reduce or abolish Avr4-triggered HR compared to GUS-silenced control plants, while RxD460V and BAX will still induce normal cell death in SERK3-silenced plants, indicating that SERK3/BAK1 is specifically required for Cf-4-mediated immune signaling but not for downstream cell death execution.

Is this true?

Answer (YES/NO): YES